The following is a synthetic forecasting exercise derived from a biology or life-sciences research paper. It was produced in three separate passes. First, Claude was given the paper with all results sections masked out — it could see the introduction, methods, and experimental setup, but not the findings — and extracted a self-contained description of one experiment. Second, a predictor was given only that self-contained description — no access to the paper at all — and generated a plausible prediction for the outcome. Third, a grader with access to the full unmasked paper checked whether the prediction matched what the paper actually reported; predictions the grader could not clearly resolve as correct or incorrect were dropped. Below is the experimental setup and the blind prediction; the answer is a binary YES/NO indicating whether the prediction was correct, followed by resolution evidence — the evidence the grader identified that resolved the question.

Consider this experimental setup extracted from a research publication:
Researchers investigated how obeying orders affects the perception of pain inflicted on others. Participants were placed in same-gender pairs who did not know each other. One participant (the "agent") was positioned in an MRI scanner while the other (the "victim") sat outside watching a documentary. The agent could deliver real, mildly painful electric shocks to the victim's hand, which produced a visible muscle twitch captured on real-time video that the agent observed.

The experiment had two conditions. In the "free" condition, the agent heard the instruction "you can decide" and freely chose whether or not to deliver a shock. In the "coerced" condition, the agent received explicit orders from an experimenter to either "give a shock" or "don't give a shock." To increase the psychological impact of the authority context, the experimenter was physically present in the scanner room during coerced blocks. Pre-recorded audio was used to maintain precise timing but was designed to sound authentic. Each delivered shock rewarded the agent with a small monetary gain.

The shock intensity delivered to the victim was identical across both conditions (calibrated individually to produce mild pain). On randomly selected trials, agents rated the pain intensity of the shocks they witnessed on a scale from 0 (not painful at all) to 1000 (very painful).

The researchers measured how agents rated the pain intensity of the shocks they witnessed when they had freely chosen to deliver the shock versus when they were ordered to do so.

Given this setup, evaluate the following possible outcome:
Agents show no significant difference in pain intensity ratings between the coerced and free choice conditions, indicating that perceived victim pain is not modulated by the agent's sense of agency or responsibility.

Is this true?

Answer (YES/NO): NO